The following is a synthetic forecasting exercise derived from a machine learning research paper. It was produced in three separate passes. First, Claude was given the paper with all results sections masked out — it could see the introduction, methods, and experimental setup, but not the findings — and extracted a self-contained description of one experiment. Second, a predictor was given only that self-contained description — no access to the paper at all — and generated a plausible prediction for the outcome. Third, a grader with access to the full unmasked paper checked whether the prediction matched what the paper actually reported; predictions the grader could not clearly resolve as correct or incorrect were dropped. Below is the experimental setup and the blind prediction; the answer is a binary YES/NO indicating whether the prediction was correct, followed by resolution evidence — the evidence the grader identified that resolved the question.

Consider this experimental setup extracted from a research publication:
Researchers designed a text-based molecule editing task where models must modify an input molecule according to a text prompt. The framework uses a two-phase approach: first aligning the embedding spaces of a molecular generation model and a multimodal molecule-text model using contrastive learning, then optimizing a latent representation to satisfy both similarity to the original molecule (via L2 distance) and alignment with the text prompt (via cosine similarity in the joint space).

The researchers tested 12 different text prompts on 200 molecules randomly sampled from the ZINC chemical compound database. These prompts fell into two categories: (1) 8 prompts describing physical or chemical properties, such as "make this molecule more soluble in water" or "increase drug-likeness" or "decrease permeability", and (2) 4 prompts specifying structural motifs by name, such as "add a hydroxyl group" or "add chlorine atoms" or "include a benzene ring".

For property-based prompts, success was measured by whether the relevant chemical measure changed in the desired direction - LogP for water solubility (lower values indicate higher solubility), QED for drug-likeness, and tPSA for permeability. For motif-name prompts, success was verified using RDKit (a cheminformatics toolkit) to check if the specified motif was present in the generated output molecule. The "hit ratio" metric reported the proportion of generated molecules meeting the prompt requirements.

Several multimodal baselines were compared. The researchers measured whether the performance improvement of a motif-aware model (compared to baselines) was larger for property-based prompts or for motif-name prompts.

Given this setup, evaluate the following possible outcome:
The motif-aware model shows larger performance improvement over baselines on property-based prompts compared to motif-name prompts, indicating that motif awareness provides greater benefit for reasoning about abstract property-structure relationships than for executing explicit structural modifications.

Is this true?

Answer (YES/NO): NO